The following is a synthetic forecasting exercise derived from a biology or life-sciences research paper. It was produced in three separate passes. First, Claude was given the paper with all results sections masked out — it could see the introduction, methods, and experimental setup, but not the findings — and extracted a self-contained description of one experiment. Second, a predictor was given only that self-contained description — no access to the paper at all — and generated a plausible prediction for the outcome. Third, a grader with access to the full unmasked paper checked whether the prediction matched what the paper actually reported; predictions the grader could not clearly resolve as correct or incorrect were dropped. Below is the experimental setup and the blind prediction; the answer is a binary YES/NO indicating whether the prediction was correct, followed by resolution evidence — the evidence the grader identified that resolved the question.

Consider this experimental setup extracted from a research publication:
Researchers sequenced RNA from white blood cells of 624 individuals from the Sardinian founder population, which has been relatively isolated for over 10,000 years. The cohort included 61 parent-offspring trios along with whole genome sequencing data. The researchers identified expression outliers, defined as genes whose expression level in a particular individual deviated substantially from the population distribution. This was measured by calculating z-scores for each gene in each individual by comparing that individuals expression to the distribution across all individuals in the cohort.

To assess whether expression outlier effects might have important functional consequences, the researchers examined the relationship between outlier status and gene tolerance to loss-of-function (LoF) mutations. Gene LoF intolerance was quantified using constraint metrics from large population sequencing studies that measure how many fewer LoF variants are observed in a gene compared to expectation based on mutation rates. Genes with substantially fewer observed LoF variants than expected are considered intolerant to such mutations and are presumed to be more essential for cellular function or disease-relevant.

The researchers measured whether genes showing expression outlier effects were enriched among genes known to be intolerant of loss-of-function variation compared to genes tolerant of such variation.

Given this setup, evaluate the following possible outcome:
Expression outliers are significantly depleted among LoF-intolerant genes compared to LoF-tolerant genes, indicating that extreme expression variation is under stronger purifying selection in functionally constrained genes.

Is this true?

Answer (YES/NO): NO